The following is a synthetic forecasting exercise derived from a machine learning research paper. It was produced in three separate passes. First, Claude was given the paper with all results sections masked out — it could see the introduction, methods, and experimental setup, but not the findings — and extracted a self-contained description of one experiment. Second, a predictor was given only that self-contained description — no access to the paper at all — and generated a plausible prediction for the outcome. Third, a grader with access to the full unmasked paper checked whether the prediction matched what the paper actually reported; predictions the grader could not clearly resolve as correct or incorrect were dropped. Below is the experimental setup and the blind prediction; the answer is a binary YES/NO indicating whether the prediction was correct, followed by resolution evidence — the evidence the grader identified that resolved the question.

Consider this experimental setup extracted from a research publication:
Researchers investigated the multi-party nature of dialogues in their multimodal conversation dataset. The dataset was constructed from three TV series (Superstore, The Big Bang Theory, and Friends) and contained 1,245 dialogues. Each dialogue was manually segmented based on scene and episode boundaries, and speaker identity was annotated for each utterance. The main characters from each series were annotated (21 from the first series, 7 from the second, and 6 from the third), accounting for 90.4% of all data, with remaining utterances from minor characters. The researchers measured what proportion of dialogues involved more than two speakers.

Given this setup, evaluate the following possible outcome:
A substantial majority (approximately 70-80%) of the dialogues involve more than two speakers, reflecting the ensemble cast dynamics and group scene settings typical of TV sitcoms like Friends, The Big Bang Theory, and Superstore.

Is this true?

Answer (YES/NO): NO